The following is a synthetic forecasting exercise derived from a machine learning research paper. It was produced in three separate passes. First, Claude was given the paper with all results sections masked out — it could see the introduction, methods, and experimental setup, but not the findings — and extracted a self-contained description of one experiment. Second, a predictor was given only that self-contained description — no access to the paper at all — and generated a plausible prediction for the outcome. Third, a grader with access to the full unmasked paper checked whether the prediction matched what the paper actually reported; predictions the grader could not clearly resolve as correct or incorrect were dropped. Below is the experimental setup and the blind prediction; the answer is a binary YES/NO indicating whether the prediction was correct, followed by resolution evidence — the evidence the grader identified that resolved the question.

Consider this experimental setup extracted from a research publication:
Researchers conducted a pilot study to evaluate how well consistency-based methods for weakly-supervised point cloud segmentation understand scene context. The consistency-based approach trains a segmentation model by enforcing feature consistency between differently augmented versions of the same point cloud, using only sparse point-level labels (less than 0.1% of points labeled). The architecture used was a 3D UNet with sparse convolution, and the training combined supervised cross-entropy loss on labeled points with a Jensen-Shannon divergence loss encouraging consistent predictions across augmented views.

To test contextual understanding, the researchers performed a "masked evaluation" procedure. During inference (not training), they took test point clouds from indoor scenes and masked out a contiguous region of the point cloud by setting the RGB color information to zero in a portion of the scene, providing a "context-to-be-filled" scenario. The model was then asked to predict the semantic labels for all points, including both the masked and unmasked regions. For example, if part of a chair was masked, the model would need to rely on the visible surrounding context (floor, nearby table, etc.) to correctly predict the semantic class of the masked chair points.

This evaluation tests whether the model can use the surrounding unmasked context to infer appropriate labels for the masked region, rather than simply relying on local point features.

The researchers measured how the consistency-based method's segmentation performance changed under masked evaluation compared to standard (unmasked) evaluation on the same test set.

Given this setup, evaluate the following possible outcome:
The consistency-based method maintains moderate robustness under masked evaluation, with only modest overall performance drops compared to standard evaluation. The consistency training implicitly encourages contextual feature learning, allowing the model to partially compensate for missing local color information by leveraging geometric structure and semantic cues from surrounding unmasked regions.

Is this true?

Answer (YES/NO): NO